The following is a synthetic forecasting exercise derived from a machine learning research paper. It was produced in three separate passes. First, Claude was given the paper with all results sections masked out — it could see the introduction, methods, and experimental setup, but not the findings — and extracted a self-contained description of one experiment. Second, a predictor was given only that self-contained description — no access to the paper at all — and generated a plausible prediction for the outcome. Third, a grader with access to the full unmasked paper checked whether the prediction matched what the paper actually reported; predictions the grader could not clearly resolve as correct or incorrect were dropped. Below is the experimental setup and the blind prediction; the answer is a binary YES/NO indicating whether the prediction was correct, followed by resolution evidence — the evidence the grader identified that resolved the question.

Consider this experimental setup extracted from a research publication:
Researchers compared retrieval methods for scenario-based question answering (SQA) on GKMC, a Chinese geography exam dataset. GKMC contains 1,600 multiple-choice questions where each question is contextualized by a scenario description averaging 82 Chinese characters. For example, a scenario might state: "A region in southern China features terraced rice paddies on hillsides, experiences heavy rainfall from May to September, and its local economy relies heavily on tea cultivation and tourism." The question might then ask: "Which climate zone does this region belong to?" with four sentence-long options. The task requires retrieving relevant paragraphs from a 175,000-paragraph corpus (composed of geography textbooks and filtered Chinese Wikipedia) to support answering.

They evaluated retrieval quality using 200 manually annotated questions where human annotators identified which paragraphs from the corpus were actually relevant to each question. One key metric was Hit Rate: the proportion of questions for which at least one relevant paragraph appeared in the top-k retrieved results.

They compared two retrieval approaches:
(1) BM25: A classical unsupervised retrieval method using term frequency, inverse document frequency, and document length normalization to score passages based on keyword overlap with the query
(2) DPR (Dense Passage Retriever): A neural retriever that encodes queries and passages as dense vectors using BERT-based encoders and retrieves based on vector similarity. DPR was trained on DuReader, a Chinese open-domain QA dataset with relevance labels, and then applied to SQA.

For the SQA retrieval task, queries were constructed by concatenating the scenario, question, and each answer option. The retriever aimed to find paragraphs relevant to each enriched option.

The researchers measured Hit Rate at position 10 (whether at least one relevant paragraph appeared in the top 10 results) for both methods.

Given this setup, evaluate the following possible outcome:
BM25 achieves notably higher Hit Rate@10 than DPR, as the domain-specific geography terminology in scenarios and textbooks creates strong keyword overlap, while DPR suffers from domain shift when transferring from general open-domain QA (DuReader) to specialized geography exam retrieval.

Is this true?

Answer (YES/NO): YES